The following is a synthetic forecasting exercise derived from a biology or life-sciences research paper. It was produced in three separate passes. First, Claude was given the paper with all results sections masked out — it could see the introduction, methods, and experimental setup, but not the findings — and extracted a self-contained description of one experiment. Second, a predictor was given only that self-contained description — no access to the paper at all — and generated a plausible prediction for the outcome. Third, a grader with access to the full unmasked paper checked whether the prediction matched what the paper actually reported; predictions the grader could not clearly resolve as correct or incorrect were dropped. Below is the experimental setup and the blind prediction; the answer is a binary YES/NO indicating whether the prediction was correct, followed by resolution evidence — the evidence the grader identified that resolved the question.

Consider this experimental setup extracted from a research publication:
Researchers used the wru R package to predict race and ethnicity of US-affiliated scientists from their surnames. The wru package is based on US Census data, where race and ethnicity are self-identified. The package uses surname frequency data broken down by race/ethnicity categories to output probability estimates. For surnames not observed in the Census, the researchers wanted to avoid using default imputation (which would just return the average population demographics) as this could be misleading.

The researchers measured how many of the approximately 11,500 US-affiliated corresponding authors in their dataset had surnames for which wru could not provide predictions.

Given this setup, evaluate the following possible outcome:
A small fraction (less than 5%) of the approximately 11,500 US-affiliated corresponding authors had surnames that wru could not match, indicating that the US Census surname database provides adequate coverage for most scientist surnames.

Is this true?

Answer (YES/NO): NO